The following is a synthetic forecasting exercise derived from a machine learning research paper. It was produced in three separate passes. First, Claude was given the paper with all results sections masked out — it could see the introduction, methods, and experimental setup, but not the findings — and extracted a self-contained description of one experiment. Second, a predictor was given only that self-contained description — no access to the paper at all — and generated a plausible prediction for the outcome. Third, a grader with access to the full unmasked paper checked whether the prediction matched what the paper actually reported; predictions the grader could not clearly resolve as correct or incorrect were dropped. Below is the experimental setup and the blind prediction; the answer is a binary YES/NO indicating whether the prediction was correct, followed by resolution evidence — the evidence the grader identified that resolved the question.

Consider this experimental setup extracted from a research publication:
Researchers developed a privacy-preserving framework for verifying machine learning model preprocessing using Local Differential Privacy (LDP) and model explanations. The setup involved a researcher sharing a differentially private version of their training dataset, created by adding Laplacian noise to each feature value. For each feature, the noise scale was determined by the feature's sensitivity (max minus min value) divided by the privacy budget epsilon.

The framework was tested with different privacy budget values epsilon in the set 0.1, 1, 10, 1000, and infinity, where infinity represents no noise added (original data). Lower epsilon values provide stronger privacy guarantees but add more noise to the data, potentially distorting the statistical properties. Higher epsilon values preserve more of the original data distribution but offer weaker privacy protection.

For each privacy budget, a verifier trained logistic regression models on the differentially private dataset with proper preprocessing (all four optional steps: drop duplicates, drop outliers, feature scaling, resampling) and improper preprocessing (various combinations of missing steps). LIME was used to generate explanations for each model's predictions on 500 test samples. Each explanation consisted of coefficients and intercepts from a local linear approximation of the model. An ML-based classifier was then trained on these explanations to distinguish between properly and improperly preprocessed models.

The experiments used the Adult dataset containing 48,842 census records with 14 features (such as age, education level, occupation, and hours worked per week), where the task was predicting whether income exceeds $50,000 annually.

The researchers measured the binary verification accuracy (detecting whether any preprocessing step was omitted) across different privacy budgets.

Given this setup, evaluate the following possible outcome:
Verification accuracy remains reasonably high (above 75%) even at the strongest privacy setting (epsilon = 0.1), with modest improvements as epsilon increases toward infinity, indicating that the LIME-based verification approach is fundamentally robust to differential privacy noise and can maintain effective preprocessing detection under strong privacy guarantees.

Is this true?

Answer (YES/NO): NO